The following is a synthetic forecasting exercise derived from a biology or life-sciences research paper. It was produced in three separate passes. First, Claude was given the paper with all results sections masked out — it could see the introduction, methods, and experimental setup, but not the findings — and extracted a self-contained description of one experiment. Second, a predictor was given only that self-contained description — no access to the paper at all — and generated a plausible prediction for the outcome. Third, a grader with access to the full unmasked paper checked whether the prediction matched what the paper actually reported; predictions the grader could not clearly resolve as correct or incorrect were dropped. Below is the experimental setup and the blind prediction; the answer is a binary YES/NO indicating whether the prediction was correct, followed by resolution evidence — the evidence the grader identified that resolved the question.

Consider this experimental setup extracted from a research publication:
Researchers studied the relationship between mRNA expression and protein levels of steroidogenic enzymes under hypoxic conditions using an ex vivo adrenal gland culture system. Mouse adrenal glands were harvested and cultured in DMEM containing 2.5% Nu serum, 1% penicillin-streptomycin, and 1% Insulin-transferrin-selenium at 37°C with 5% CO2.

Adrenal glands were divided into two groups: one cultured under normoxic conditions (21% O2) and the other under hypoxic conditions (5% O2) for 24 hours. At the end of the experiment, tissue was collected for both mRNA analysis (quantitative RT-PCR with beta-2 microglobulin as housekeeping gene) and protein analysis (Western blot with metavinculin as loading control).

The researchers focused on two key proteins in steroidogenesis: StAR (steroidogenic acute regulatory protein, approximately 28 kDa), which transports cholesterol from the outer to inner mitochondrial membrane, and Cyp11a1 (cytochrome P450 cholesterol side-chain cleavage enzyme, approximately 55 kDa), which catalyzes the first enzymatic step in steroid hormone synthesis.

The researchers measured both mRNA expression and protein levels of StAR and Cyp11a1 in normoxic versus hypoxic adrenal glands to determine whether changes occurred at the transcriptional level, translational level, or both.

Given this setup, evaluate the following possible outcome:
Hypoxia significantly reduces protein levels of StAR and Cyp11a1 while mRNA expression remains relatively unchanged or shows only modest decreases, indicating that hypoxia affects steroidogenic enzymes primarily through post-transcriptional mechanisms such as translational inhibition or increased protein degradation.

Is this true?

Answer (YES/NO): NO